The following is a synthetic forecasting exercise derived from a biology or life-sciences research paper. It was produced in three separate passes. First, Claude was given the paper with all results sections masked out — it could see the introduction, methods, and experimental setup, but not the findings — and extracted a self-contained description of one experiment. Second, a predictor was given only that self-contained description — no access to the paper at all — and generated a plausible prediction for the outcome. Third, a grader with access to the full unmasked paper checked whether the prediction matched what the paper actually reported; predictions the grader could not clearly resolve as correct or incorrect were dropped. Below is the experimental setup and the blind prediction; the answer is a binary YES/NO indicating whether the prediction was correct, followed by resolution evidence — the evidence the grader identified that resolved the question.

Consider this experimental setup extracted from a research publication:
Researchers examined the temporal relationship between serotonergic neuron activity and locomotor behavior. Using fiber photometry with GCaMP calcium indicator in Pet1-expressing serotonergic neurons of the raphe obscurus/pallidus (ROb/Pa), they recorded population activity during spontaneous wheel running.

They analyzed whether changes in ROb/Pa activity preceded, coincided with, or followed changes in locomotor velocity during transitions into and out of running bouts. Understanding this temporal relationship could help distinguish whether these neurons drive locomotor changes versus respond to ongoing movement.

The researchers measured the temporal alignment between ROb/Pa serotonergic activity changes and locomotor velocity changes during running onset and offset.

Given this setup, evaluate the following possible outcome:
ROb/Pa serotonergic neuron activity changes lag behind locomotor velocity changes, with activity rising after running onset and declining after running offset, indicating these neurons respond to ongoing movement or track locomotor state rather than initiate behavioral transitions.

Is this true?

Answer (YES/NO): NO